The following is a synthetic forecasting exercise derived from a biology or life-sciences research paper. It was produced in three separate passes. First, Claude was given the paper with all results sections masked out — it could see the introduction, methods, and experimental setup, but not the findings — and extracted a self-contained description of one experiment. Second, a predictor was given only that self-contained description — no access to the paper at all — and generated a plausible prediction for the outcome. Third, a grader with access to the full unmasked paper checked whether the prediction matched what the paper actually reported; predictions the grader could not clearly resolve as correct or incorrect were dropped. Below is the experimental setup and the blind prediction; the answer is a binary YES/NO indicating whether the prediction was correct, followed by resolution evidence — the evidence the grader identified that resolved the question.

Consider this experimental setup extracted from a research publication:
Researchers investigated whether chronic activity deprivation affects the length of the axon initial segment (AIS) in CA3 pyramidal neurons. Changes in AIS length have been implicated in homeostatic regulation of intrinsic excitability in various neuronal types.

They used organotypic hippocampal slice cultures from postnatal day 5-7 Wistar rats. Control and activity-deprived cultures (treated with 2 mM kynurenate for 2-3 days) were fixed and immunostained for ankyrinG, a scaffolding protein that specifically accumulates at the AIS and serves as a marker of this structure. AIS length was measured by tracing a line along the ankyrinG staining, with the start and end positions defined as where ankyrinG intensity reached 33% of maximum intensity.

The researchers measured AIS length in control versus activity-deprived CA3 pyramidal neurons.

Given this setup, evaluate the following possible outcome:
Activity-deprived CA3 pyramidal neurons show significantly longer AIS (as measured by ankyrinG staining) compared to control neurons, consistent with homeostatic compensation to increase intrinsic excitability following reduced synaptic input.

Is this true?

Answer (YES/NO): YES